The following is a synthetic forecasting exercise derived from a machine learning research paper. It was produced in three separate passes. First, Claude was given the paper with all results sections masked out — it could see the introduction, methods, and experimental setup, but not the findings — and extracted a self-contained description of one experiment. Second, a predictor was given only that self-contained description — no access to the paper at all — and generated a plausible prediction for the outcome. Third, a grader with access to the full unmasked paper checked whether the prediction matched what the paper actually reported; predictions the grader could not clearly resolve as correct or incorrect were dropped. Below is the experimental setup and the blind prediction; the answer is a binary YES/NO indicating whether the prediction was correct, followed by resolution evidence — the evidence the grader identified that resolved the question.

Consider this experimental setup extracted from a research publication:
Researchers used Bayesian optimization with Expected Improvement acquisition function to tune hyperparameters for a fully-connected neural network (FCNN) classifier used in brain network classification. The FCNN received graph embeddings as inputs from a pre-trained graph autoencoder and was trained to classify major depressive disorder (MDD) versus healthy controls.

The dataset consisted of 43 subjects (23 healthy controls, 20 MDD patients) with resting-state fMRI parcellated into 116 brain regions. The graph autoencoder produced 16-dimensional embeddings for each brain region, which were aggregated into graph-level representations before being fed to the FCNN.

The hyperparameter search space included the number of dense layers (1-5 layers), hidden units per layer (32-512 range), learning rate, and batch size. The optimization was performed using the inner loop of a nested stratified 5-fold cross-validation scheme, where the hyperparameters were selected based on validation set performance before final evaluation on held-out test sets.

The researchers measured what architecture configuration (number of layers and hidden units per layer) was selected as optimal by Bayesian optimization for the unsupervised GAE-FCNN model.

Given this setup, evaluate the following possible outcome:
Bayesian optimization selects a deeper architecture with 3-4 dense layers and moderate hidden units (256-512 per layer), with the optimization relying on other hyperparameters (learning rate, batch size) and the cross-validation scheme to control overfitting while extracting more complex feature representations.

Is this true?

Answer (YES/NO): NO